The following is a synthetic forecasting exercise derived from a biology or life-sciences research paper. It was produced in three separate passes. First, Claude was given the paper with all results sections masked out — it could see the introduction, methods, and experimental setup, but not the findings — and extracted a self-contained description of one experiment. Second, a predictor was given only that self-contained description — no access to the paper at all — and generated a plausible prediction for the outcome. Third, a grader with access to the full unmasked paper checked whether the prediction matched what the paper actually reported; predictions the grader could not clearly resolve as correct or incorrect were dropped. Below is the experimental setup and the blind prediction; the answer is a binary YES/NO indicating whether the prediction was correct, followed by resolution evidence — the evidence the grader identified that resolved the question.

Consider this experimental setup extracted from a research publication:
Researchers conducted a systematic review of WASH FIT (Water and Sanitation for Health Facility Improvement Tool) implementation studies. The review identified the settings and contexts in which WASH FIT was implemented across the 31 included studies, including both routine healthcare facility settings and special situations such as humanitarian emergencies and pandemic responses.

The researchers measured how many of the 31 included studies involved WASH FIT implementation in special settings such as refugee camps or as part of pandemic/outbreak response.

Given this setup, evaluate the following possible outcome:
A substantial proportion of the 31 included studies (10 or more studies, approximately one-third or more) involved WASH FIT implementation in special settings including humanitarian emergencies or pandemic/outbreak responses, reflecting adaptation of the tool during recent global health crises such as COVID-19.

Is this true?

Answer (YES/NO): YES